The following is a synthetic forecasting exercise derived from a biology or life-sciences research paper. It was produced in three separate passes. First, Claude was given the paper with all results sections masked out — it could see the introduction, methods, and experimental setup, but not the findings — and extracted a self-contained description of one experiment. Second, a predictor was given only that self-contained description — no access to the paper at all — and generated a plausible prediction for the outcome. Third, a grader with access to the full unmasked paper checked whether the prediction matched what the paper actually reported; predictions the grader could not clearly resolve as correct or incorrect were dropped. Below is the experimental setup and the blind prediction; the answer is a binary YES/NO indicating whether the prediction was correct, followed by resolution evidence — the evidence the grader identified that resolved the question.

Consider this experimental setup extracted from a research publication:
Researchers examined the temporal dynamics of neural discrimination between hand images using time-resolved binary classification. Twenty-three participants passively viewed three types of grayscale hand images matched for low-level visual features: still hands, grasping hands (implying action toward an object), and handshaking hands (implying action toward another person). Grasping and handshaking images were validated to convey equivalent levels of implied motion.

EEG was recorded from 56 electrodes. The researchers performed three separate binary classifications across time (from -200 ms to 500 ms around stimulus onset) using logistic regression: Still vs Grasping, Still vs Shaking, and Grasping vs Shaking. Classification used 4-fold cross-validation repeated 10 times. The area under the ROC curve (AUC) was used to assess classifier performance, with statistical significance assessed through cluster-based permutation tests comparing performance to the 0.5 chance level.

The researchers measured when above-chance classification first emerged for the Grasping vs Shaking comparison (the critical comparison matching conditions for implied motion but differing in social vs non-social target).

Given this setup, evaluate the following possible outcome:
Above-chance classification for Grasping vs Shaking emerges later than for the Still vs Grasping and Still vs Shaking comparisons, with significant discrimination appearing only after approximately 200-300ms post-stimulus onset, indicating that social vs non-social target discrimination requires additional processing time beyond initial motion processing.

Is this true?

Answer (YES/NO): NO